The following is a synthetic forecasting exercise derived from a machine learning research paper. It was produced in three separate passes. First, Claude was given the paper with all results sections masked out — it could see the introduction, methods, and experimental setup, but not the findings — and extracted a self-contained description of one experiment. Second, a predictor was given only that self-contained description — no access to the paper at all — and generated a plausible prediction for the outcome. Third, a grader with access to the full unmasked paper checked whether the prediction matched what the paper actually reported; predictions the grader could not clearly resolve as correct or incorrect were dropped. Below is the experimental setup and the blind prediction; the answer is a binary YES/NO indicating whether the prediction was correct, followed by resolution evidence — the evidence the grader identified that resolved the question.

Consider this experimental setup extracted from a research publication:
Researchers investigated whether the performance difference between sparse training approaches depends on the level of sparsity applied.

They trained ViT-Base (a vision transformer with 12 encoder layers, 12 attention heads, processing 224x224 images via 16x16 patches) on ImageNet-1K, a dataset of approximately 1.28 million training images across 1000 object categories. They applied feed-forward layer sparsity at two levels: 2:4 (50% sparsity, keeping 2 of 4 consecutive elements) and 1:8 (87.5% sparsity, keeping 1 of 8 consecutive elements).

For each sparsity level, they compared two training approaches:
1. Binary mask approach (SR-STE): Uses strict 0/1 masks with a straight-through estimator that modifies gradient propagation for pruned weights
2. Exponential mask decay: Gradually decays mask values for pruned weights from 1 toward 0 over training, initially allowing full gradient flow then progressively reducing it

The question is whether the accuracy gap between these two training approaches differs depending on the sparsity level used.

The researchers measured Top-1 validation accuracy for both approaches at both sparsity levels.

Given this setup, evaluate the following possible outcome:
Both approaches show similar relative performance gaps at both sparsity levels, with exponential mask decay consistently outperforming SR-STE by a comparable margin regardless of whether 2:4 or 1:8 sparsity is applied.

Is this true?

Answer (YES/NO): NO